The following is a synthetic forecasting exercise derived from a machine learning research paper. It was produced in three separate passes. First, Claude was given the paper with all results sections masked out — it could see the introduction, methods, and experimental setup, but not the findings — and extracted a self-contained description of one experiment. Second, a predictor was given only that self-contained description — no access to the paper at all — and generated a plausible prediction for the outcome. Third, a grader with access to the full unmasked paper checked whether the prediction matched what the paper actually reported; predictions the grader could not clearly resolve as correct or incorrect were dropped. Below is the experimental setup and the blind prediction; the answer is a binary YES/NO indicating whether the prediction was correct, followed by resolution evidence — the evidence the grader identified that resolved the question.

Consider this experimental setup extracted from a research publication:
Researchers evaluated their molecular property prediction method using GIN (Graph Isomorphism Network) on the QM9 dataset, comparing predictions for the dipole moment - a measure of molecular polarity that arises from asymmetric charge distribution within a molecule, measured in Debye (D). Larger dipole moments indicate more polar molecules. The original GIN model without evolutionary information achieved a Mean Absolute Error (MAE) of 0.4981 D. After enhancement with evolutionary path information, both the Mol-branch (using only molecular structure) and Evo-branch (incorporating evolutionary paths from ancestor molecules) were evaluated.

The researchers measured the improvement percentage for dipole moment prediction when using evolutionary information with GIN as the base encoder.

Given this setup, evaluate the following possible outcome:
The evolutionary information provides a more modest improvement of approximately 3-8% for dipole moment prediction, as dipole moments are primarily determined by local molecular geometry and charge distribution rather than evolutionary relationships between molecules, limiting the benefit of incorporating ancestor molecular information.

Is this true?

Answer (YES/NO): NO